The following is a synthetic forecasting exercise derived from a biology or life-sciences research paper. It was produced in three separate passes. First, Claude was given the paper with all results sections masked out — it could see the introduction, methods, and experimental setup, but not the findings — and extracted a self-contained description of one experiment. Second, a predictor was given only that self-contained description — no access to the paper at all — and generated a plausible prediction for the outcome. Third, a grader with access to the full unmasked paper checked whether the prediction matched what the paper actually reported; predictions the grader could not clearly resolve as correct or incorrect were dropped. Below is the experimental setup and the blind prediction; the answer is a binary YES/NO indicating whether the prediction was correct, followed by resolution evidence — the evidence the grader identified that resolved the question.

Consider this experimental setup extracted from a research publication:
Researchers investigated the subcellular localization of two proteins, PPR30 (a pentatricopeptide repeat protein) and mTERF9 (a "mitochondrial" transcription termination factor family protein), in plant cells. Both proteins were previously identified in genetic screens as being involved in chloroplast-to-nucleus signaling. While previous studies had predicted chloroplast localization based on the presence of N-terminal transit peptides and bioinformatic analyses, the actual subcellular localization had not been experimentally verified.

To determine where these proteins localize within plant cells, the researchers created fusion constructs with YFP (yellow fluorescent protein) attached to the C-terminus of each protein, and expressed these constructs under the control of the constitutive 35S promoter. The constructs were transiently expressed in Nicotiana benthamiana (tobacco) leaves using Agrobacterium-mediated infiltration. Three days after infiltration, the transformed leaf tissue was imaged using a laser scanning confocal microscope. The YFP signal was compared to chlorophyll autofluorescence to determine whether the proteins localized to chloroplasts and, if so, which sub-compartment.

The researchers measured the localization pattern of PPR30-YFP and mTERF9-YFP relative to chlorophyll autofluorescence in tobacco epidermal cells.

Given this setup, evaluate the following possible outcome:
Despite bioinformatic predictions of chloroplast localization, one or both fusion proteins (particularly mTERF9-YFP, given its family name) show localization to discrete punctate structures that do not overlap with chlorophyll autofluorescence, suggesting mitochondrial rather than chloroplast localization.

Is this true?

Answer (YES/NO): NO